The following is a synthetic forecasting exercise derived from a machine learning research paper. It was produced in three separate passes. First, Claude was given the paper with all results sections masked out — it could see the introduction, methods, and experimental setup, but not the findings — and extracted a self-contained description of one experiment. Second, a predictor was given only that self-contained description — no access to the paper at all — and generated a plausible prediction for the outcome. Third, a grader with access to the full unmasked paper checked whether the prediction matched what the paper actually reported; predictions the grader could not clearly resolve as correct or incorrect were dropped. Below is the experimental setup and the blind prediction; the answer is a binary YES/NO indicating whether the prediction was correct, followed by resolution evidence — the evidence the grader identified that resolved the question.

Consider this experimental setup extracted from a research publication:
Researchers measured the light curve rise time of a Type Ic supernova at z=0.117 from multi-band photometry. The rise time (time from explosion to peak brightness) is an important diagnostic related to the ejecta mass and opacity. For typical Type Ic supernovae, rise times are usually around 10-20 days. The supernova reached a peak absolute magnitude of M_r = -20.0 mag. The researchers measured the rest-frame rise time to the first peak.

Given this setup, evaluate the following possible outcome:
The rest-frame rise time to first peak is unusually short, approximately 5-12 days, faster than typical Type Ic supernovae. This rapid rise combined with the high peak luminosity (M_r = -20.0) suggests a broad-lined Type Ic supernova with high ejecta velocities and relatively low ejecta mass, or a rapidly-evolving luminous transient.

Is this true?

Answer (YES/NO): NO